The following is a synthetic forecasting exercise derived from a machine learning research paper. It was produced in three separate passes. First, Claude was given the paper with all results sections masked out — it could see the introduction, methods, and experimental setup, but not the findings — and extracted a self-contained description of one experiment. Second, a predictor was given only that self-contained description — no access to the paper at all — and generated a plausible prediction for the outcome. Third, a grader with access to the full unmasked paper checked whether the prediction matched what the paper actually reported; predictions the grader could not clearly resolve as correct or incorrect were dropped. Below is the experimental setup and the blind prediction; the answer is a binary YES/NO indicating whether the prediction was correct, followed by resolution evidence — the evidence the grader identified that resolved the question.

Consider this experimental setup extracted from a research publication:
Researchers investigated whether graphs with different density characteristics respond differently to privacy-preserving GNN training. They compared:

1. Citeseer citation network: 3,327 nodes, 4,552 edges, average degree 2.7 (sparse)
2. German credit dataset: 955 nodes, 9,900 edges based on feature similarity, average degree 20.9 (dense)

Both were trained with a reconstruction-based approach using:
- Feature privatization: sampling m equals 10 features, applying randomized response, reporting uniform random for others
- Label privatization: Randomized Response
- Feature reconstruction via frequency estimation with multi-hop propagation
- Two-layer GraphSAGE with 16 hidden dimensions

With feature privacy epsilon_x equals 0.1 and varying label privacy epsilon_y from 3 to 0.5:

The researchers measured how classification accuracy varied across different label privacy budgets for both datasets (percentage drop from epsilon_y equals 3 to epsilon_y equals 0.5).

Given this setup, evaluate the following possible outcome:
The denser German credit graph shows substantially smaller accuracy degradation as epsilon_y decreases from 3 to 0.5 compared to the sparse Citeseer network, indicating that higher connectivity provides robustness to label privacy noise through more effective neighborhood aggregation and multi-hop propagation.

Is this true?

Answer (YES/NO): YES